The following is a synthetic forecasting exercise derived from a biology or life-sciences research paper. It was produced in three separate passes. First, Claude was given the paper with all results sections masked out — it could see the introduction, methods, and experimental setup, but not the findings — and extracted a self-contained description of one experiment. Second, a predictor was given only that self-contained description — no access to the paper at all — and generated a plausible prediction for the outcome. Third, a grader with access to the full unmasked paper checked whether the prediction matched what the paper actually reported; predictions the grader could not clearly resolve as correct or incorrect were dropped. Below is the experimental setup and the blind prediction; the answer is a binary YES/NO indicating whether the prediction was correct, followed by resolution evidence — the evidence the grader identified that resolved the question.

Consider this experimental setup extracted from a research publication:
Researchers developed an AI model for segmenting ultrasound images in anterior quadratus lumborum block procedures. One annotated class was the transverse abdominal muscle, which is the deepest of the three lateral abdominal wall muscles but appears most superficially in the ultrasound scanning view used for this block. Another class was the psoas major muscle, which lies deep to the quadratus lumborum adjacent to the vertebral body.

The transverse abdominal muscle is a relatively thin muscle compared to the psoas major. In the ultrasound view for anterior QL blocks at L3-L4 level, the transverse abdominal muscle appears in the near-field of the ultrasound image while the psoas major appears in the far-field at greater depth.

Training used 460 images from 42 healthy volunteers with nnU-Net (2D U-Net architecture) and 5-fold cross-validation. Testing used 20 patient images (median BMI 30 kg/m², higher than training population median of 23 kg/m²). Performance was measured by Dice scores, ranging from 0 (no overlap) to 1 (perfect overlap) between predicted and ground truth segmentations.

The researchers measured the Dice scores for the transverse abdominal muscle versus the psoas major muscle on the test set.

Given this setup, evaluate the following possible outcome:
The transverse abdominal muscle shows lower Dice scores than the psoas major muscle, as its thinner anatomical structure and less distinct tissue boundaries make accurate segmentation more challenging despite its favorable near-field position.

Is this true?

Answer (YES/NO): YES